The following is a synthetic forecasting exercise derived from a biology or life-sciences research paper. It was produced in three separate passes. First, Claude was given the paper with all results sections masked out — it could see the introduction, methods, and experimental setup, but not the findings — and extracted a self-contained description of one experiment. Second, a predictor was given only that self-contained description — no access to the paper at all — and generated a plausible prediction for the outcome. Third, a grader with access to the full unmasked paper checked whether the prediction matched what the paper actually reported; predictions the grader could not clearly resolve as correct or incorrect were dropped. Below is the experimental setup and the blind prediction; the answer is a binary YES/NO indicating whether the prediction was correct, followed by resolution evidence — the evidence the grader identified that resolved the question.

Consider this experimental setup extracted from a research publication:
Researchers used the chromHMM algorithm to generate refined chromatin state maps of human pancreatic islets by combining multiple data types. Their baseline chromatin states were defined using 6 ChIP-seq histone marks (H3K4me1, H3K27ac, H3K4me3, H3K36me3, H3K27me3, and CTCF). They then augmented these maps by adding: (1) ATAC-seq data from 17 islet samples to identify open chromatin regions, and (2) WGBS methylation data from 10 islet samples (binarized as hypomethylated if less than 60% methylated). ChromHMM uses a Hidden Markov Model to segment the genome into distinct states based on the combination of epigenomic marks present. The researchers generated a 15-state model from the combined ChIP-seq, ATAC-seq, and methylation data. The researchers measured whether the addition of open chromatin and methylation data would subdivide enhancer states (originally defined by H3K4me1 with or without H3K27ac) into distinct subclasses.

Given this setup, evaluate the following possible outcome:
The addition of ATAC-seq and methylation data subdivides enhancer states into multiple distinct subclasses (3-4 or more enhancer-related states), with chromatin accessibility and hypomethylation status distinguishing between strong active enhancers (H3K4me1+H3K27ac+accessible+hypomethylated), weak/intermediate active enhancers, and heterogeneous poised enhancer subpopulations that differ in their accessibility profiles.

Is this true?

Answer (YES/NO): YES